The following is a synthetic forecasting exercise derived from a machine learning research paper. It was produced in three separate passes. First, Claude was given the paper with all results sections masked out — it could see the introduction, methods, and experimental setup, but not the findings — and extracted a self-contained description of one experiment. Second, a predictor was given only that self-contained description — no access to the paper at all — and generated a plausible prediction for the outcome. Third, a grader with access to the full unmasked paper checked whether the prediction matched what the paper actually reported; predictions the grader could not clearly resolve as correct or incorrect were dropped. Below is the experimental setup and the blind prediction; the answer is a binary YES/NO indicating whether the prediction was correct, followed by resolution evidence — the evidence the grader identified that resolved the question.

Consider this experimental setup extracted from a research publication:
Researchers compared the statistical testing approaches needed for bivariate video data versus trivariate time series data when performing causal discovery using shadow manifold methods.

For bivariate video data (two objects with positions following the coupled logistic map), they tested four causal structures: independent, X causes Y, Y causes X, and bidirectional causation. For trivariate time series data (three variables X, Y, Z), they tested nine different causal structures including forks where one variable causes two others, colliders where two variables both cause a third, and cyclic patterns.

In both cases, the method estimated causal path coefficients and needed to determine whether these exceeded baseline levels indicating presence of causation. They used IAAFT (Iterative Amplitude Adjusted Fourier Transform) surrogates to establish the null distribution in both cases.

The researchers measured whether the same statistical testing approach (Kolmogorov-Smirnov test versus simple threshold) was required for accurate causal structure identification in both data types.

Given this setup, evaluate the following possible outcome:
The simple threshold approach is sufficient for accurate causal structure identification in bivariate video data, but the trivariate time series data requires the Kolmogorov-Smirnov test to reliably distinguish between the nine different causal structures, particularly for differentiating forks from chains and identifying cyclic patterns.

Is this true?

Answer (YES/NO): NO